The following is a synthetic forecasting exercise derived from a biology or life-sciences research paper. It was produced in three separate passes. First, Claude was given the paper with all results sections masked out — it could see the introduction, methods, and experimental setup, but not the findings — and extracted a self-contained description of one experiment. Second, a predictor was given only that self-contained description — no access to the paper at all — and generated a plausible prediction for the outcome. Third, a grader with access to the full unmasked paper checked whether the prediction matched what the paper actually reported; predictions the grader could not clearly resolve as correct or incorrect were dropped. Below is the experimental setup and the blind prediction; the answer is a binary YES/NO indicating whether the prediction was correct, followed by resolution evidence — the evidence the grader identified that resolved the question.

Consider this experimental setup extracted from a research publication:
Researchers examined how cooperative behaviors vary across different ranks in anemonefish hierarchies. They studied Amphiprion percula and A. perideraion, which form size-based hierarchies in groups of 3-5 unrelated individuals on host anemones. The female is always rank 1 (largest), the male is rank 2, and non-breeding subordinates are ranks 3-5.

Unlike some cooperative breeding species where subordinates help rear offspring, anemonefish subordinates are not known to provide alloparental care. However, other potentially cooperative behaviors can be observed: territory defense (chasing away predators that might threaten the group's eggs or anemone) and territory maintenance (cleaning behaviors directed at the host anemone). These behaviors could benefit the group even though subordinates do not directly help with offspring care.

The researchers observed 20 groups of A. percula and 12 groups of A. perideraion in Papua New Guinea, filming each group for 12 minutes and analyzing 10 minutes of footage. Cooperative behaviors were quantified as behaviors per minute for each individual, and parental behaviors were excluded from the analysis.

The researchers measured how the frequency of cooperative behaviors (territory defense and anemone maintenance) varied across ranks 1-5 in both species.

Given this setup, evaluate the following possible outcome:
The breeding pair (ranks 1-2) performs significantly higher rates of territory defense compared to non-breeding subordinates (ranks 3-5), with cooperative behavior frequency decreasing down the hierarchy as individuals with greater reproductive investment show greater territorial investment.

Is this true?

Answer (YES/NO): NO